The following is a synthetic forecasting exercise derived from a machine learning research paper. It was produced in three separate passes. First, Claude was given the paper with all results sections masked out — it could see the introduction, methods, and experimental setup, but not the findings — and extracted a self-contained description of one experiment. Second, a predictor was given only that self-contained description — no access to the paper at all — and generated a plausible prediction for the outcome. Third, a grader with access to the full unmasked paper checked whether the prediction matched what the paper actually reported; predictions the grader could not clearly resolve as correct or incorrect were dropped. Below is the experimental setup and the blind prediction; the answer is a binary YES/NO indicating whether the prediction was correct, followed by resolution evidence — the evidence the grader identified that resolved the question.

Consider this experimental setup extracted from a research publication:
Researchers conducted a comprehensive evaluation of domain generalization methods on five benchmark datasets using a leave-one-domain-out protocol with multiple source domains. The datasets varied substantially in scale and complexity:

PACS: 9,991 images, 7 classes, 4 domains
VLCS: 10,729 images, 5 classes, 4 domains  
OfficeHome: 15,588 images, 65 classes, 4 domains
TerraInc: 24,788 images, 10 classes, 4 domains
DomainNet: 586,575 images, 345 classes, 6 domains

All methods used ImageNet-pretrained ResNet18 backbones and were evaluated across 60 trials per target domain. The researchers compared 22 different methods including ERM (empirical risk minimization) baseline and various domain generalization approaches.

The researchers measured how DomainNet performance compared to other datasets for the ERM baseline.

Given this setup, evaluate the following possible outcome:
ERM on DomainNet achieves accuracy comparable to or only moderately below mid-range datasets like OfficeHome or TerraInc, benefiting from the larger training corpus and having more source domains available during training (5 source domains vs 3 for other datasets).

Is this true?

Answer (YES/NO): NO